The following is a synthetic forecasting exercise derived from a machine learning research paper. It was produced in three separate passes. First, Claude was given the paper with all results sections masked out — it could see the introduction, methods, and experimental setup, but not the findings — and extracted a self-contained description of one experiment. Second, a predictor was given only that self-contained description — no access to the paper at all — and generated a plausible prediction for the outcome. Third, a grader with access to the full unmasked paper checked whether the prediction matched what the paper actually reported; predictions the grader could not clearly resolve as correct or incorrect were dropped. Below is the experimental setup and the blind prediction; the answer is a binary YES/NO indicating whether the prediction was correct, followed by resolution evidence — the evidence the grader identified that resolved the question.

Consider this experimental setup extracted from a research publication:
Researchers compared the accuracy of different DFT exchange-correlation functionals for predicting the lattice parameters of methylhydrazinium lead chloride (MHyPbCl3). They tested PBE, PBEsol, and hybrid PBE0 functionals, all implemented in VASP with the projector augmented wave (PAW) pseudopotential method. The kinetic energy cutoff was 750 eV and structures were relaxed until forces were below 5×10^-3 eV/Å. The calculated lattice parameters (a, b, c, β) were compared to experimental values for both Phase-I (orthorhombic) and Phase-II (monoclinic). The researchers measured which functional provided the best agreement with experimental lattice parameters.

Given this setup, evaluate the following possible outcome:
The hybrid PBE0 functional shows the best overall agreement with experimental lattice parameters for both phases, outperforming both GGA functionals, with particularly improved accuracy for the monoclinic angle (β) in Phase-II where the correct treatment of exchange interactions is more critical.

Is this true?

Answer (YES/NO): NO